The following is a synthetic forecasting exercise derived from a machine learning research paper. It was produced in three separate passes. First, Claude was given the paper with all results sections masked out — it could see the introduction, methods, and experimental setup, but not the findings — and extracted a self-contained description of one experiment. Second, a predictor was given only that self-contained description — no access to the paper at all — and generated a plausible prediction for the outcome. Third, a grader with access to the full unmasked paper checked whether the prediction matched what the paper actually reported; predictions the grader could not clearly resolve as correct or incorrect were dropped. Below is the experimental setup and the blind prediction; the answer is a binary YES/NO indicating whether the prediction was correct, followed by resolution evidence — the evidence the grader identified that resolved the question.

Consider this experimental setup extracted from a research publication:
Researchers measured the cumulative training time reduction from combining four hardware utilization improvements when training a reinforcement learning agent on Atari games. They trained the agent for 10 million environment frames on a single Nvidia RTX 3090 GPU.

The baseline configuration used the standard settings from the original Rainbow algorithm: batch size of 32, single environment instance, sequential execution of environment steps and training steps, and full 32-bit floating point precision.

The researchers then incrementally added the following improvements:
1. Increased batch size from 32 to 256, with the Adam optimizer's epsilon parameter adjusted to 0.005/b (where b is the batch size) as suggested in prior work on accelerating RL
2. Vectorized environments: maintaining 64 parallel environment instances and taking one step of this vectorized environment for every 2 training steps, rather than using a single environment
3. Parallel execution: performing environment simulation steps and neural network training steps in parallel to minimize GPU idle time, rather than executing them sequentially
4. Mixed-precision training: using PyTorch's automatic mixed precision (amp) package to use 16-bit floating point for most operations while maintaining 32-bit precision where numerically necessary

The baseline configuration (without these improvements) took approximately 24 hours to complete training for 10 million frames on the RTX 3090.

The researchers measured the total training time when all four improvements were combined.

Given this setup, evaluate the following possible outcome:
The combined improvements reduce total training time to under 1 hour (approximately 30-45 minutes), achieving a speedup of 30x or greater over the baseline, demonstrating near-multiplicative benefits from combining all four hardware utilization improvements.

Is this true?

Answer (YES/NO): NO